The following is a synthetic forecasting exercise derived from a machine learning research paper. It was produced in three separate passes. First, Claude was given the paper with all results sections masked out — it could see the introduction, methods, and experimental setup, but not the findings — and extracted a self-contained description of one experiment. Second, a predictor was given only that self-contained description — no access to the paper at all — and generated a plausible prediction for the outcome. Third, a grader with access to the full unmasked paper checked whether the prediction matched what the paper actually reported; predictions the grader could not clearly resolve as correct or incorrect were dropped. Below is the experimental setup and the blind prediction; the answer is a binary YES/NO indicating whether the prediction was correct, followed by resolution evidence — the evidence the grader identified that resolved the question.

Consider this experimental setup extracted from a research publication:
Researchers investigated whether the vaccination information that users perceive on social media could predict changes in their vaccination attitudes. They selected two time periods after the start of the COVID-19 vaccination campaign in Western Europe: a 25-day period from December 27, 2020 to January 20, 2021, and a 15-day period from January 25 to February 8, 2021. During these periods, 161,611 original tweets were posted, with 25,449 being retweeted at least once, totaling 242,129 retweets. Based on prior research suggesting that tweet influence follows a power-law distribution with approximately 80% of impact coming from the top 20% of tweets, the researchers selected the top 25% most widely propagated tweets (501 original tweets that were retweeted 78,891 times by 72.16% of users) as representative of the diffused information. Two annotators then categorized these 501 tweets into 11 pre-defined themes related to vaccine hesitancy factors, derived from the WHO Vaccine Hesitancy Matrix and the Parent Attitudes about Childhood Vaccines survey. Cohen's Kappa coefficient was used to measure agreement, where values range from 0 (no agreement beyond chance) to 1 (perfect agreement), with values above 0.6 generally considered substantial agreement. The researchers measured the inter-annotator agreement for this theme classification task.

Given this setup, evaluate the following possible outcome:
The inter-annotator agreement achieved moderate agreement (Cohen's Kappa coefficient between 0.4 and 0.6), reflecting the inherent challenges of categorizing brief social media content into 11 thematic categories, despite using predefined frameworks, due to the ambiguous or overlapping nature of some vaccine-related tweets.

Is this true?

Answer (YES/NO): NO